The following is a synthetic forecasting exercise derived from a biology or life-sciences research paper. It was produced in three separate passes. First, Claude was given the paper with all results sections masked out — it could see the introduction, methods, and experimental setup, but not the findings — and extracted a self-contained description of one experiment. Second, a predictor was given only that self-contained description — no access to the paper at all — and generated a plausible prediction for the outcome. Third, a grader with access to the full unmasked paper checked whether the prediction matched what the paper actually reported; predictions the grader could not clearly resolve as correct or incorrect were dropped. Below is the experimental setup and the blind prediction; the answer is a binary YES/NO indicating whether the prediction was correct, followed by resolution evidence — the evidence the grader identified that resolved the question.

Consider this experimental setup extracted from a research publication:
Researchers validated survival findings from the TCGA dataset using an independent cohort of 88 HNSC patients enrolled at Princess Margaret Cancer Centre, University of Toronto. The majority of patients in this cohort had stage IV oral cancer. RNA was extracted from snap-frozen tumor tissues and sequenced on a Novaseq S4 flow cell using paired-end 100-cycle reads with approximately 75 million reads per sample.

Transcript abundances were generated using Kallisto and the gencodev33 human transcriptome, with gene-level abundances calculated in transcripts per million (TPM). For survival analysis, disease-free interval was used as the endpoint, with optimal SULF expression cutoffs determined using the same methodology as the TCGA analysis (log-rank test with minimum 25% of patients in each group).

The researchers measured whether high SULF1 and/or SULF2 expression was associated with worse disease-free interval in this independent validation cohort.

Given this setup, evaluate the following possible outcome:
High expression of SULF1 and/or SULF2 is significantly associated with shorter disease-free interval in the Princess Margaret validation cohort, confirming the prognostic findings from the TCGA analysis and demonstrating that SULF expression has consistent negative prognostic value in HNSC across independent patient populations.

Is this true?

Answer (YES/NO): YES